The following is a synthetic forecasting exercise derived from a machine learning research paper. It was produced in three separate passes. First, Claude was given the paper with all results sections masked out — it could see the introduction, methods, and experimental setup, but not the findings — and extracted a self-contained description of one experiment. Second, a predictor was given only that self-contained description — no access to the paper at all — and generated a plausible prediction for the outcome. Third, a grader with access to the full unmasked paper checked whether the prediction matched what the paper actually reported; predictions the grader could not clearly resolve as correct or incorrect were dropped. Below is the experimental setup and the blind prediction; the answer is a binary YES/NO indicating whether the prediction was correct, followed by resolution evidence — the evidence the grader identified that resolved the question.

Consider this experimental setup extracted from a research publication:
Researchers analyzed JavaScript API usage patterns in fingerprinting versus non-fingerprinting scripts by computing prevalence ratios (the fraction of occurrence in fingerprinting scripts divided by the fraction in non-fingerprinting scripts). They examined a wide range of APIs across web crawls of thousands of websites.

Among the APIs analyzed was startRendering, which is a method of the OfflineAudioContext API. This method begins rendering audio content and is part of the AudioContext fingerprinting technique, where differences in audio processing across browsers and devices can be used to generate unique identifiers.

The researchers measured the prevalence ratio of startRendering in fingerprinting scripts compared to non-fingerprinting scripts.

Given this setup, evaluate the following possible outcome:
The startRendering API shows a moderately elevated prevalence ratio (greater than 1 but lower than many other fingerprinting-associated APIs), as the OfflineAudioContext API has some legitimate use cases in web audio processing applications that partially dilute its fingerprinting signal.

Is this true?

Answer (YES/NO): NO